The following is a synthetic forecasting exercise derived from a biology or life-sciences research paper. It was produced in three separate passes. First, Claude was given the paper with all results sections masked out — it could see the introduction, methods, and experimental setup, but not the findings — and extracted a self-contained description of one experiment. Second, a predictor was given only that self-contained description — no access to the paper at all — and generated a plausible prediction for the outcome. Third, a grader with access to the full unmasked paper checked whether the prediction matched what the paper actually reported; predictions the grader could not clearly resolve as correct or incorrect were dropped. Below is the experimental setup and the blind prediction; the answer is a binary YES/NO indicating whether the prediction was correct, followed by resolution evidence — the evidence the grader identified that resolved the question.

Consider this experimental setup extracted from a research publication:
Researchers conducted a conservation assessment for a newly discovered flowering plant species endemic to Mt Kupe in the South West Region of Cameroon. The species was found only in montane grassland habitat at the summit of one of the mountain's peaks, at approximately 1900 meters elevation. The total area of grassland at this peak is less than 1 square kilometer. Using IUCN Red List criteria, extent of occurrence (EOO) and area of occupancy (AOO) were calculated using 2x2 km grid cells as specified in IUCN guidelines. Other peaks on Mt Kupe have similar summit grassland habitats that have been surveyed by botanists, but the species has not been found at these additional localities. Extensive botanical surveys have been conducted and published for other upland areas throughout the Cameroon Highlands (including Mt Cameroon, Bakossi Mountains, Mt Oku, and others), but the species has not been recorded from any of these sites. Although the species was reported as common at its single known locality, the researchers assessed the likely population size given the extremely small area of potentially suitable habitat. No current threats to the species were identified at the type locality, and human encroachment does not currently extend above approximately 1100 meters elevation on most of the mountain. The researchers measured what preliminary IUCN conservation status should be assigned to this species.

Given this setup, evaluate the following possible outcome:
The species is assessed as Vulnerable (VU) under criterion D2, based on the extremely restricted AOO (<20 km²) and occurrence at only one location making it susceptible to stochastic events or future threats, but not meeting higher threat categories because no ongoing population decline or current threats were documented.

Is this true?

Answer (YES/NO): NO